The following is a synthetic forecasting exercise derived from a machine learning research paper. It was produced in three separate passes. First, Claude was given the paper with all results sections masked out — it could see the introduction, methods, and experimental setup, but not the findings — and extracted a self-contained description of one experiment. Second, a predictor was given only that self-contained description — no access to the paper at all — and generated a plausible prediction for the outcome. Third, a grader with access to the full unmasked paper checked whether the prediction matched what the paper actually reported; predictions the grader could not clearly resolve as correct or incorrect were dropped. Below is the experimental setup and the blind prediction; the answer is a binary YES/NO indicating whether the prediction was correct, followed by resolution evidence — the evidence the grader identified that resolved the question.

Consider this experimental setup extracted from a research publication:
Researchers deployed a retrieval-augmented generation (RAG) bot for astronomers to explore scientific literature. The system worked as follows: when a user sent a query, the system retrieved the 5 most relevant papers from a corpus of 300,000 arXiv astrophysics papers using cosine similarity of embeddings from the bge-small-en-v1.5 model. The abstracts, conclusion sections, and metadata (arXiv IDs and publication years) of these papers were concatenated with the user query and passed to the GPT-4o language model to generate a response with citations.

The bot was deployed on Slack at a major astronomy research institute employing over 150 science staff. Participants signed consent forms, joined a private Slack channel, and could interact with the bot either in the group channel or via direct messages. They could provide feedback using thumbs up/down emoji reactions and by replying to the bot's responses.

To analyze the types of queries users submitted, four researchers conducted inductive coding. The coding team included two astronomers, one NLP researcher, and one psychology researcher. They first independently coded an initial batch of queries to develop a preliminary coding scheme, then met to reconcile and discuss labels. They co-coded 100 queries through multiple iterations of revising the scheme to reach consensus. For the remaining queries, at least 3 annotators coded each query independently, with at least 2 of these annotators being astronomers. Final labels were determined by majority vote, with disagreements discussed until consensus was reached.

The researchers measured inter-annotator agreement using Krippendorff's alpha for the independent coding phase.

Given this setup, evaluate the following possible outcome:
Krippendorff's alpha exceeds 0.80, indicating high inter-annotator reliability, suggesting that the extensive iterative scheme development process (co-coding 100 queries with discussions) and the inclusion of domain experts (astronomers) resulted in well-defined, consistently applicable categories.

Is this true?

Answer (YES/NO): NO